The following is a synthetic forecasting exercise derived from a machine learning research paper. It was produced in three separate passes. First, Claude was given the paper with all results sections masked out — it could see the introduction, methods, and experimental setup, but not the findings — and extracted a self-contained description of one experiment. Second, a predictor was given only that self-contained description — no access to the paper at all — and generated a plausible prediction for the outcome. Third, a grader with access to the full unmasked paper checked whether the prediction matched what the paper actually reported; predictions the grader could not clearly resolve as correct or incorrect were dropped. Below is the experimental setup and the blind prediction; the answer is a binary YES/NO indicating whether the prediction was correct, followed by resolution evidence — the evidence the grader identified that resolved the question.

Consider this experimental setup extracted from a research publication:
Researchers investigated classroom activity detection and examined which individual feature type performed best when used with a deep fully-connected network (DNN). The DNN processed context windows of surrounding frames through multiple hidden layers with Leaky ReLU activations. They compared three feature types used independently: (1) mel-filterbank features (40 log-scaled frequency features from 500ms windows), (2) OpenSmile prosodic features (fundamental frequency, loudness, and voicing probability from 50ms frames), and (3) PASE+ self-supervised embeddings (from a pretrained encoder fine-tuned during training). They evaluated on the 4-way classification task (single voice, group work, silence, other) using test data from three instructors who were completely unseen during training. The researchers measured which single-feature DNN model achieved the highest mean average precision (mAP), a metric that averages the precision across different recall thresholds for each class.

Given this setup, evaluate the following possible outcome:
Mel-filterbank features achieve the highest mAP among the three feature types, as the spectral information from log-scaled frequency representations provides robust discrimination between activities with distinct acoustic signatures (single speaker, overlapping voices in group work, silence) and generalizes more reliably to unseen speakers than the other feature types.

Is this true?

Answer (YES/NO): YES